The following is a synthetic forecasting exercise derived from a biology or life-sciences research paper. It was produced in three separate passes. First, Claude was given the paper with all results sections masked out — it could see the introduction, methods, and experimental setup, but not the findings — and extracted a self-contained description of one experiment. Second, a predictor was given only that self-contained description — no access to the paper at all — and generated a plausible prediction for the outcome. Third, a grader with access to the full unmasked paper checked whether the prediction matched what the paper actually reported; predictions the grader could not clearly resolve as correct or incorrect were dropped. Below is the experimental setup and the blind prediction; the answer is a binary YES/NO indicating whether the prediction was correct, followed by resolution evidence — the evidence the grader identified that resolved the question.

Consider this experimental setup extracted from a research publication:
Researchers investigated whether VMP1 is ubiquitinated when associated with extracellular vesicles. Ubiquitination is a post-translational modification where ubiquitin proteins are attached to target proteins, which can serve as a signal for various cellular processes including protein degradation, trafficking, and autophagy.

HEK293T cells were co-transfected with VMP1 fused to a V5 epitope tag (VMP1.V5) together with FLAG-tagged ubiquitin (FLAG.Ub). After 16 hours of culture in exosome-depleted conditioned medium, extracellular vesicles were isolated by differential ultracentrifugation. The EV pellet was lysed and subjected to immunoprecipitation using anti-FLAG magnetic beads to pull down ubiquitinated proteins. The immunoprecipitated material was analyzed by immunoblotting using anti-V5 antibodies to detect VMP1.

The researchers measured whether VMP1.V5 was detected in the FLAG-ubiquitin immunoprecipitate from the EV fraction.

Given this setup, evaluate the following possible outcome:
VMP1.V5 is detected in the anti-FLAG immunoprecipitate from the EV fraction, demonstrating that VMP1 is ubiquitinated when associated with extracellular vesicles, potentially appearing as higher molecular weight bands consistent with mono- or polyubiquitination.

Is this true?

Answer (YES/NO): YES